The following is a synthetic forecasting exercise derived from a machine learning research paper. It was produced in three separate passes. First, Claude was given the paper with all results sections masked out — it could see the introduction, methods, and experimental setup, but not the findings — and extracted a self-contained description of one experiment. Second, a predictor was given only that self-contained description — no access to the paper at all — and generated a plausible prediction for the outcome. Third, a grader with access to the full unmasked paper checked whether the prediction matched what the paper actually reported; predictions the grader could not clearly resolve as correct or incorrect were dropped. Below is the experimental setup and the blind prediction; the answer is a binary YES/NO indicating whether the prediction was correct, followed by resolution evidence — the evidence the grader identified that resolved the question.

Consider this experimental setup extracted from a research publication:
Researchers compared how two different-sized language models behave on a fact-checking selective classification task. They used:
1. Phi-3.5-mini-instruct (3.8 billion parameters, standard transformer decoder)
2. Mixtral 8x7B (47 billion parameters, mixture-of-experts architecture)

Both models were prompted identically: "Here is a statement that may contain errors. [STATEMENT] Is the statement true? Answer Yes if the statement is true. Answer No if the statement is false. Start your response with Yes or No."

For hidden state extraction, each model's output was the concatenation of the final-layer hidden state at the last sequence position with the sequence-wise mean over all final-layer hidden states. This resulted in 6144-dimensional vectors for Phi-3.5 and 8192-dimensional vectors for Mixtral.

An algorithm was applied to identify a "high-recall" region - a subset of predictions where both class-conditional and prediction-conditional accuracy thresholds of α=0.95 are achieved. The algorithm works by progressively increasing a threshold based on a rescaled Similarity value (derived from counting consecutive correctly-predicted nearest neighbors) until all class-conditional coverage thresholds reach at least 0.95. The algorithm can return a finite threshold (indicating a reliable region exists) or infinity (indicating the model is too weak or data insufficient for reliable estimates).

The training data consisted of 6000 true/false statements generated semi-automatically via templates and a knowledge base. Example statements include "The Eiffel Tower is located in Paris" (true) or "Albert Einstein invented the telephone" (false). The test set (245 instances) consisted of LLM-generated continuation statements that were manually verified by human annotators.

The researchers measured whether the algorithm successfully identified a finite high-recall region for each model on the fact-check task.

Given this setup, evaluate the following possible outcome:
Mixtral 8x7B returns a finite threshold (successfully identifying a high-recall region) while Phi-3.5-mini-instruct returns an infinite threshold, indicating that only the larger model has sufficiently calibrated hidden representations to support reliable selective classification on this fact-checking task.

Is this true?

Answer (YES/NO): NO